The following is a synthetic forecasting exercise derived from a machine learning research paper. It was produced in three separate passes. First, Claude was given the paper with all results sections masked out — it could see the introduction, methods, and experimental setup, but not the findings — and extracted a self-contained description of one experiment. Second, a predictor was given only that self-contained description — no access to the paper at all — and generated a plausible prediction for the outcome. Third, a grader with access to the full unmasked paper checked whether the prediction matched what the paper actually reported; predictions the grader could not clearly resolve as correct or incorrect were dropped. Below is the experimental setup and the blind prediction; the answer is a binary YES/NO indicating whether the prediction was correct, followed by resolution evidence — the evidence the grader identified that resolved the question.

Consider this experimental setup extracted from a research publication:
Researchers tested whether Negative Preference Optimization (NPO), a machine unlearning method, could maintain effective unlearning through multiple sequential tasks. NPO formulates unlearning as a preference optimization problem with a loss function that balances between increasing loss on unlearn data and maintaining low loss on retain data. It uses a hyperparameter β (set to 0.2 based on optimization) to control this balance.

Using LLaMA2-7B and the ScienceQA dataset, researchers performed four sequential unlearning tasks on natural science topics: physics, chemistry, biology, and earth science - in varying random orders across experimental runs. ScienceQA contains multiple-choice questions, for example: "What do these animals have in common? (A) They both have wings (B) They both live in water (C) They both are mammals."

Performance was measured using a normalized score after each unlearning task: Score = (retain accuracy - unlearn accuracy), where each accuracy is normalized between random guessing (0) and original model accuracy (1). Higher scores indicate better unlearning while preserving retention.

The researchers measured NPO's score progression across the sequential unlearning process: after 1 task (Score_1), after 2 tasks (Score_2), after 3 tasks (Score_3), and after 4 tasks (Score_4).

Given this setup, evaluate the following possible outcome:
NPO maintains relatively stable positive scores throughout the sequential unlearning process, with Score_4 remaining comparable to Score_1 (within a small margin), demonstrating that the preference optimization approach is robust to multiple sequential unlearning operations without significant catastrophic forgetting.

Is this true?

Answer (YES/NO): NO